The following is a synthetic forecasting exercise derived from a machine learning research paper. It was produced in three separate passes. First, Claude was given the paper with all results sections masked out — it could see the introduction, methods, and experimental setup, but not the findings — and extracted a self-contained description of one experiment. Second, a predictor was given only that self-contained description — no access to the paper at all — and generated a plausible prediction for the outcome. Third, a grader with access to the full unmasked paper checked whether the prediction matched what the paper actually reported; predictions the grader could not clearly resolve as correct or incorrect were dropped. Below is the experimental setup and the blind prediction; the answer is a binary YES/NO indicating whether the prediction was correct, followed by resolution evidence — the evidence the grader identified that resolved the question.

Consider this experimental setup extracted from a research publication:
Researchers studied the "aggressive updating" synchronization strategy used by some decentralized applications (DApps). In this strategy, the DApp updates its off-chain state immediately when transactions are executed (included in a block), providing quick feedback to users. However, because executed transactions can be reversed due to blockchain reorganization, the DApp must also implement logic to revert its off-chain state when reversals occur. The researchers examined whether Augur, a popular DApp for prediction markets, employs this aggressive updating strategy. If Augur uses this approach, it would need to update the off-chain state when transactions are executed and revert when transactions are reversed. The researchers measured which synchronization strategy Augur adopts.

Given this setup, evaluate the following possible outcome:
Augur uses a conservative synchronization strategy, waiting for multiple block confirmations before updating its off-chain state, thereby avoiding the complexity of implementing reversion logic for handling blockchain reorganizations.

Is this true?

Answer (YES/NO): NO